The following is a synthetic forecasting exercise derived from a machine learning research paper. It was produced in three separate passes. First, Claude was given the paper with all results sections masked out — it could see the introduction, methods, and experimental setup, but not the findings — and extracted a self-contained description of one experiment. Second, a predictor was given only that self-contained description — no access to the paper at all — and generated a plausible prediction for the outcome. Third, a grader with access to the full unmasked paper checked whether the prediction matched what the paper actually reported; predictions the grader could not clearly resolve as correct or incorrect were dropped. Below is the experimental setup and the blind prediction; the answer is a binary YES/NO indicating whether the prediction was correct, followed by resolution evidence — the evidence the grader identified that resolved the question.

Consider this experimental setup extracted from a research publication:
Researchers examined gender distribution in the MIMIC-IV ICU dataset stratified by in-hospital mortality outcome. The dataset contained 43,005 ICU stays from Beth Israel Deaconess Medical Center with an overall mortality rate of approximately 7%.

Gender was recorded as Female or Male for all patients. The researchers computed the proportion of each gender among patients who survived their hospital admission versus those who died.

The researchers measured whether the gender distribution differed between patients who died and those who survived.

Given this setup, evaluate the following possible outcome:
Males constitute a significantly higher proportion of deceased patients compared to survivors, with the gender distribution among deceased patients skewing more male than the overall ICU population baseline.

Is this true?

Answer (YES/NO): NO